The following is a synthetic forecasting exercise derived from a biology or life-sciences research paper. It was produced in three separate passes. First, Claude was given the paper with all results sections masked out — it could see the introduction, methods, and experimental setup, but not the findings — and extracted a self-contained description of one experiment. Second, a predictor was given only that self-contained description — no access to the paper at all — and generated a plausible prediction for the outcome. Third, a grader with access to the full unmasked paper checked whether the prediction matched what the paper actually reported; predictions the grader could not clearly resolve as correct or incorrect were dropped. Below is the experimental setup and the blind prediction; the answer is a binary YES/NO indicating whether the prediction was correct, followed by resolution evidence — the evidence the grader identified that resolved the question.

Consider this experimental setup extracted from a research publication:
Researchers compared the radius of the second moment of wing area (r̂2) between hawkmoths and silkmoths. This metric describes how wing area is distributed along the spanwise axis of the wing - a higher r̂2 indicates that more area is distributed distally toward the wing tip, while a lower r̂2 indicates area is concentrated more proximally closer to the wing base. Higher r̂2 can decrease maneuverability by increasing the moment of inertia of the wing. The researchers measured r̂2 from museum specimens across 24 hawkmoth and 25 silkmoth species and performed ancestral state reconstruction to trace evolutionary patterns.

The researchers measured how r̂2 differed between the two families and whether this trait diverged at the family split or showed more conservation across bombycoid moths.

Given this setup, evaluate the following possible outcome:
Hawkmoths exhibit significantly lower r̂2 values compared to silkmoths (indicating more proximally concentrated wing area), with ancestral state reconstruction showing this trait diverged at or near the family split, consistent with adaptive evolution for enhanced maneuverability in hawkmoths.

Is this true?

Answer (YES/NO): NO